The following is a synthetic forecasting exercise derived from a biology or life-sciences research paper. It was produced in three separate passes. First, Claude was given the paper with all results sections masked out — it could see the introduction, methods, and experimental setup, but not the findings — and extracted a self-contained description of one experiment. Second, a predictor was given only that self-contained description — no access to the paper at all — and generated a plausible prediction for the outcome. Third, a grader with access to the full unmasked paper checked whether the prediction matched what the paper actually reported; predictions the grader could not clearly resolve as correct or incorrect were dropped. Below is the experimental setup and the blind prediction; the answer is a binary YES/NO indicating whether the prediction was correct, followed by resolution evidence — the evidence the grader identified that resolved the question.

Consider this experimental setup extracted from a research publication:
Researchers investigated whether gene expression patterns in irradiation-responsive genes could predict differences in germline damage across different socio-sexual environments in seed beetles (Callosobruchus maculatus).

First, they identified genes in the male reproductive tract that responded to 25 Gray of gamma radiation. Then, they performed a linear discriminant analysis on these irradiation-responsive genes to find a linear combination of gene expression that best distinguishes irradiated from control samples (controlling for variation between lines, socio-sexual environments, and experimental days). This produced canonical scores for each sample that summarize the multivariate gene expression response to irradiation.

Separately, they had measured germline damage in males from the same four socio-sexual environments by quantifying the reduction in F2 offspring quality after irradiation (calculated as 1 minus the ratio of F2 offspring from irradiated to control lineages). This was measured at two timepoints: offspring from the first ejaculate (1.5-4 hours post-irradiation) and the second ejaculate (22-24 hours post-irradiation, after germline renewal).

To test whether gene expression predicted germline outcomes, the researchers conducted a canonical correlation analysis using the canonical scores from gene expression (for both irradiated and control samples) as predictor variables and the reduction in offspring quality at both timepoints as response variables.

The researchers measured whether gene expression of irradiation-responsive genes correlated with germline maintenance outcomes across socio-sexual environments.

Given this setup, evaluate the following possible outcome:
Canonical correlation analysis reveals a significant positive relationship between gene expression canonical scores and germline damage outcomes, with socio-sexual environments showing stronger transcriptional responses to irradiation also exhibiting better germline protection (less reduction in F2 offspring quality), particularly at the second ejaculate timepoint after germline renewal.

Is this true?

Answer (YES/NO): YES